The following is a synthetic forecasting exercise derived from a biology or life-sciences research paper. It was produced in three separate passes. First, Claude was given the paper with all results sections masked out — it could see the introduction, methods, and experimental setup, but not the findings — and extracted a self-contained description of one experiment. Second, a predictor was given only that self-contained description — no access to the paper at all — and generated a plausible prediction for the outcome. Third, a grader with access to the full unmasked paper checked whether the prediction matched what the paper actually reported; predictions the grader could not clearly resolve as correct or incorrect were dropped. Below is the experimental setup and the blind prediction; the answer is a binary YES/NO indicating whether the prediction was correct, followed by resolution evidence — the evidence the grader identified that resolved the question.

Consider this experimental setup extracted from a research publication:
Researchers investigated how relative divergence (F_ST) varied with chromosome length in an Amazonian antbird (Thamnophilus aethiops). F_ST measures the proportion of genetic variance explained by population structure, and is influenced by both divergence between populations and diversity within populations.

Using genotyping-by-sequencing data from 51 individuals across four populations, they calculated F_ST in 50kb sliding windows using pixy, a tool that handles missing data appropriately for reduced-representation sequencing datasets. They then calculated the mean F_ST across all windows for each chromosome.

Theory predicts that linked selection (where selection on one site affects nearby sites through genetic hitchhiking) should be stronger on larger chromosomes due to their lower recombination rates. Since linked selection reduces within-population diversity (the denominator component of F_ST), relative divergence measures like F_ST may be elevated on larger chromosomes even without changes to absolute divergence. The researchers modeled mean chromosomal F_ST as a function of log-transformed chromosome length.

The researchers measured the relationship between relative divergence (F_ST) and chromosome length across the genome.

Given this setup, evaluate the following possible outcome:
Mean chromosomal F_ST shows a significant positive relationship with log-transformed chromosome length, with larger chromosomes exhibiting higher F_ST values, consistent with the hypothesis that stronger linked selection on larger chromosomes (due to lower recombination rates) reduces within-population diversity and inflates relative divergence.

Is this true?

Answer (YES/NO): YES